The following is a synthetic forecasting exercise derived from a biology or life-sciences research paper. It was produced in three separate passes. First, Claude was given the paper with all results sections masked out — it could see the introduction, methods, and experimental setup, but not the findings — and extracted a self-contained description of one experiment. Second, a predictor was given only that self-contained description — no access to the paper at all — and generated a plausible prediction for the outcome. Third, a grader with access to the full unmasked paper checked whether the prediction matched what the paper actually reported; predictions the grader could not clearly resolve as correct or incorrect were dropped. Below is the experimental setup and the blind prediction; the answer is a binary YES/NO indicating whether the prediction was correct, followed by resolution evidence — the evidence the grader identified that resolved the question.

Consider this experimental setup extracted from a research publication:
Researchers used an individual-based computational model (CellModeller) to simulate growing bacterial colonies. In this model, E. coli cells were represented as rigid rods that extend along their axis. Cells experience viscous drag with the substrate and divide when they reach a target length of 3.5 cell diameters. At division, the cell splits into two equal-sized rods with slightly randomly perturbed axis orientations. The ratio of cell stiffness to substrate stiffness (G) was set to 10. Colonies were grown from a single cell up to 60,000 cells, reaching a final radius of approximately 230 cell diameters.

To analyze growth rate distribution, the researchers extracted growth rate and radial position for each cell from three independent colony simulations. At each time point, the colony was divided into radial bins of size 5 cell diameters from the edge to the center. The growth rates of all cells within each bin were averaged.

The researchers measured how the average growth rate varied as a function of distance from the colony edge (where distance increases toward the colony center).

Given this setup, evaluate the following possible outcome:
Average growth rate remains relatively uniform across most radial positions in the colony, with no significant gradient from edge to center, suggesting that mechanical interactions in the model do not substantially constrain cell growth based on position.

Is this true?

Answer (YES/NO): NO